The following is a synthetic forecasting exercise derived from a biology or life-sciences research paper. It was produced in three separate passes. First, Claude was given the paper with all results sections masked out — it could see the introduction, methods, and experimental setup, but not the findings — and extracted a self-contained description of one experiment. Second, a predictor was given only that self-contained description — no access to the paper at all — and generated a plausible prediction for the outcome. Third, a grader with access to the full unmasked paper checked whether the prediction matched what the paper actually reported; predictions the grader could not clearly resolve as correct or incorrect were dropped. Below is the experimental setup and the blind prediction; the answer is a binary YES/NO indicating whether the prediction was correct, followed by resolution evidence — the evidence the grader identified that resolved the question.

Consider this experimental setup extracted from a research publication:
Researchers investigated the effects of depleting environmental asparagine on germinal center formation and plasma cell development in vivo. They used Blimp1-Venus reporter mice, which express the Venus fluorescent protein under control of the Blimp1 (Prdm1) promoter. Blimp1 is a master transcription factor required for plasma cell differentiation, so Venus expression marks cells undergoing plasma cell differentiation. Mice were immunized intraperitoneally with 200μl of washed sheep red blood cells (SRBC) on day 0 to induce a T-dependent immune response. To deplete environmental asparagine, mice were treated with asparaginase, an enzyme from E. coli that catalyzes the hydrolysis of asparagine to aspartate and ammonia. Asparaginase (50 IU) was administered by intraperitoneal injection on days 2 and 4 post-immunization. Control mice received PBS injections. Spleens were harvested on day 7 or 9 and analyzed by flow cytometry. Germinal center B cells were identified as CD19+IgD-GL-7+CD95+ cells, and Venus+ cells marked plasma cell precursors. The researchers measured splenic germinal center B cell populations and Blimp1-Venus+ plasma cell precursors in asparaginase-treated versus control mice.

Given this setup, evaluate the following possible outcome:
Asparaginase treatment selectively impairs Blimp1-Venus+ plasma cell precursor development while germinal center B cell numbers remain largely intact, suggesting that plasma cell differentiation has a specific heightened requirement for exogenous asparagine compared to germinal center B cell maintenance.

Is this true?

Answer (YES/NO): NO